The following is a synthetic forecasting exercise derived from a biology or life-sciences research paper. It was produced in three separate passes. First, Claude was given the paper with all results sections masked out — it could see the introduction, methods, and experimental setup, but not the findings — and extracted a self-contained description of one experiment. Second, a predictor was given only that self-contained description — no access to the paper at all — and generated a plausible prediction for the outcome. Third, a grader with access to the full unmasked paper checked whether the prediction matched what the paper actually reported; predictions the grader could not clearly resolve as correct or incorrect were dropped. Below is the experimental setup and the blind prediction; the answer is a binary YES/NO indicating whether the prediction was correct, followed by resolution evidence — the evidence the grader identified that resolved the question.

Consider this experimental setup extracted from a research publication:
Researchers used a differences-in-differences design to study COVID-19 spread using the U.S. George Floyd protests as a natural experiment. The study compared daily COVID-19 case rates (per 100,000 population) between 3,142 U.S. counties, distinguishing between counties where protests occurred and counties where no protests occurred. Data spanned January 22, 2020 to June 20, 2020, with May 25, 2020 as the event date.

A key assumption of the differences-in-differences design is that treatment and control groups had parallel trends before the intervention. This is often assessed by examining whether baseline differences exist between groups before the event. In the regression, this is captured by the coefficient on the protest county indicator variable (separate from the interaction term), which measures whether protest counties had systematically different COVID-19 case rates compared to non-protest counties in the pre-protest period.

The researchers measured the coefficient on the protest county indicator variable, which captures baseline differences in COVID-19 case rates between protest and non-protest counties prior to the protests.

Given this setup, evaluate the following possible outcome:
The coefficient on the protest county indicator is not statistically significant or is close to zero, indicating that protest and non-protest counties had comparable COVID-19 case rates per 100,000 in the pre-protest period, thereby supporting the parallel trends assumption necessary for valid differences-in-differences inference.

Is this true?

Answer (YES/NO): NO